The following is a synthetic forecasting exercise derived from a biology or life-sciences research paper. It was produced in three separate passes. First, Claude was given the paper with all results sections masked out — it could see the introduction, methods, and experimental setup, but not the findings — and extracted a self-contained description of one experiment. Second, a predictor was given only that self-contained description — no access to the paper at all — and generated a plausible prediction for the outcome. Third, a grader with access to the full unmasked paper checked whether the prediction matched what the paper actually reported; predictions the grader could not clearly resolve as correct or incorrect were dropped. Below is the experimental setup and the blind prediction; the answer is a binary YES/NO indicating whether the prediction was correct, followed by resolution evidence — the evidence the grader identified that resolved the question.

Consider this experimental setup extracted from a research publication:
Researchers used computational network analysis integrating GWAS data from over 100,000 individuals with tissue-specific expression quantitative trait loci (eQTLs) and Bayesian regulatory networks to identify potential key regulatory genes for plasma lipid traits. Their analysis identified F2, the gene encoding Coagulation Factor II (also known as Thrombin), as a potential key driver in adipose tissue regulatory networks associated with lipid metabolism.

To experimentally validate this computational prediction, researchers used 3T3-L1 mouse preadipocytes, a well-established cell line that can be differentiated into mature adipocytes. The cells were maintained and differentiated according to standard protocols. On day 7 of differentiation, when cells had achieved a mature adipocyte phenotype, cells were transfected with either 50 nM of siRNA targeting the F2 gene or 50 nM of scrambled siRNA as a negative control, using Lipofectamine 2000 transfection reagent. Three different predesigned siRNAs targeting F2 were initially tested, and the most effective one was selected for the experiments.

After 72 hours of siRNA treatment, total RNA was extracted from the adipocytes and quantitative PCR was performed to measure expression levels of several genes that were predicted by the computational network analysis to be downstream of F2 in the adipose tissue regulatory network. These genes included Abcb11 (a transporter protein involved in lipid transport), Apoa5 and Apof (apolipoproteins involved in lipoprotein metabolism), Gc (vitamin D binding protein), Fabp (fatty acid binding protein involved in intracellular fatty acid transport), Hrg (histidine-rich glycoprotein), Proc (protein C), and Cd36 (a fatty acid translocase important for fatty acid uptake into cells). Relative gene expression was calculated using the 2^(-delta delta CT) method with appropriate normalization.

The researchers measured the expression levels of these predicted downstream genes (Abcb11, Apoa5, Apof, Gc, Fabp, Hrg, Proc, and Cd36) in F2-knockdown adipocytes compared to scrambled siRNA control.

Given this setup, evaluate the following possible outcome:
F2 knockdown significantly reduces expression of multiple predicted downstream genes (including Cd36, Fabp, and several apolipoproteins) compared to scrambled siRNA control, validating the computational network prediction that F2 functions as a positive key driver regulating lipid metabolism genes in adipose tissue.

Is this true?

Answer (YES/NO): YES